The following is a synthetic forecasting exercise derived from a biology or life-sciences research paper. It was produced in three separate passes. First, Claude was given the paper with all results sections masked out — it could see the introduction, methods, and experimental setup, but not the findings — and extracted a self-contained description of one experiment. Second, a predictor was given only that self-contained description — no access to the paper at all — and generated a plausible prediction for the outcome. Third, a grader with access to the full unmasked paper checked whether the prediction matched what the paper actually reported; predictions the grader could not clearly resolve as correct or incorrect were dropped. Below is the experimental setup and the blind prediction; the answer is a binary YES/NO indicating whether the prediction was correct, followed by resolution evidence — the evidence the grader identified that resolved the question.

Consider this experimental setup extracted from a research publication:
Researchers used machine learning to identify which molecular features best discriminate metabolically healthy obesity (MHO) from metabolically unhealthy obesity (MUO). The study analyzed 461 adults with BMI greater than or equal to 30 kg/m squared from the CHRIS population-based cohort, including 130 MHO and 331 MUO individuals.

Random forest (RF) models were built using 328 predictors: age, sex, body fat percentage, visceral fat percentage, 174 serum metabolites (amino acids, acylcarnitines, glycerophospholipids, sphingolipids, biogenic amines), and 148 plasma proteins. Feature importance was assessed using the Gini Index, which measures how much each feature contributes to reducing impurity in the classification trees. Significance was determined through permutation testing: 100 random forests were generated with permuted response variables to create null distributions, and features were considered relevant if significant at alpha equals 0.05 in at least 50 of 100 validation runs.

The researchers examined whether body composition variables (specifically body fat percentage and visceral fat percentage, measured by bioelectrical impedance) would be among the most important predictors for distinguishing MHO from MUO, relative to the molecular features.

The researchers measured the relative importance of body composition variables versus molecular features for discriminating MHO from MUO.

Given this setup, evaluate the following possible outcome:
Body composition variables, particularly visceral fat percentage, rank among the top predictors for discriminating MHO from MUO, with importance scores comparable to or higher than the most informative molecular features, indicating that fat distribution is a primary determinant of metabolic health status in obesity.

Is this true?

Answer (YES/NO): YES